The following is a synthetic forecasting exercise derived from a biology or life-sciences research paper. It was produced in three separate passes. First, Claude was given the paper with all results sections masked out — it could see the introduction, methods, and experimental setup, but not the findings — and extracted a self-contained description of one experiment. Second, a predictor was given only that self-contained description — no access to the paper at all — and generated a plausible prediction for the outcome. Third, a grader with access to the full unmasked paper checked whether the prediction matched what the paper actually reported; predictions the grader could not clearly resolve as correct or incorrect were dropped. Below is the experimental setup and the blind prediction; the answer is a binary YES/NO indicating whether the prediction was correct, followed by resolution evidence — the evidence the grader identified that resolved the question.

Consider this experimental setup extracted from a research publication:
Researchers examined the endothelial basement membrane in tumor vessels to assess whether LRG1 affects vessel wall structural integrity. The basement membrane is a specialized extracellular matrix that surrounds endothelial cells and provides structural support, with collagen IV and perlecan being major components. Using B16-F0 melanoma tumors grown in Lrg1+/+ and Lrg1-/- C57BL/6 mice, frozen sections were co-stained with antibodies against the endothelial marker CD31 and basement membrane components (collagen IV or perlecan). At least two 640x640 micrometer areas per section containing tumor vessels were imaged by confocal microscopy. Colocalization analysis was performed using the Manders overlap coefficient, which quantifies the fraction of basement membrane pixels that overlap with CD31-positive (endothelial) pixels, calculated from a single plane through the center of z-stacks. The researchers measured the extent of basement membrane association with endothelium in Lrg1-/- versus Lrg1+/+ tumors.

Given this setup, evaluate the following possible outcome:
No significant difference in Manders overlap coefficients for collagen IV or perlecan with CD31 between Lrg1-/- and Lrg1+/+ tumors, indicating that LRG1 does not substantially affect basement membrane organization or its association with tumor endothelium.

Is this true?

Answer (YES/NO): NO